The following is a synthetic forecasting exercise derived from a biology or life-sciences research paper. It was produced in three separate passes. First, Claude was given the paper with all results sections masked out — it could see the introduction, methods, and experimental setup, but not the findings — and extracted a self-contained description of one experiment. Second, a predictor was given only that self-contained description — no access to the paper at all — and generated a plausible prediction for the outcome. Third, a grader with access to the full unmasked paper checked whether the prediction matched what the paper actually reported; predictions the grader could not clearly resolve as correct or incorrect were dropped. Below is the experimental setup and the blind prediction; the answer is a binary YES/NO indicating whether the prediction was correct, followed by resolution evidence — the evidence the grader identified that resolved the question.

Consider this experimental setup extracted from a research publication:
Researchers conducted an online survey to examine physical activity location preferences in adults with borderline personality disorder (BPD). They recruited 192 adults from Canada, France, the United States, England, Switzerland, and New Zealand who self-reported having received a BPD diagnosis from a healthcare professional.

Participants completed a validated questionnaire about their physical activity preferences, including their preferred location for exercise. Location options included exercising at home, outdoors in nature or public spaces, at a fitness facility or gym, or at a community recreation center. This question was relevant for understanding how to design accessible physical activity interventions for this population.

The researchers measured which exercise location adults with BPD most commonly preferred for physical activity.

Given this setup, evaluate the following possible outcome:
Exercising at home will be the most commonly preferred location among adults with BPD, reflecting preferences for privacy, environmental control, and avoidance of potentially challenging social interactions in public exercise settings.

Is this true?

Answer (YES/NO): NO